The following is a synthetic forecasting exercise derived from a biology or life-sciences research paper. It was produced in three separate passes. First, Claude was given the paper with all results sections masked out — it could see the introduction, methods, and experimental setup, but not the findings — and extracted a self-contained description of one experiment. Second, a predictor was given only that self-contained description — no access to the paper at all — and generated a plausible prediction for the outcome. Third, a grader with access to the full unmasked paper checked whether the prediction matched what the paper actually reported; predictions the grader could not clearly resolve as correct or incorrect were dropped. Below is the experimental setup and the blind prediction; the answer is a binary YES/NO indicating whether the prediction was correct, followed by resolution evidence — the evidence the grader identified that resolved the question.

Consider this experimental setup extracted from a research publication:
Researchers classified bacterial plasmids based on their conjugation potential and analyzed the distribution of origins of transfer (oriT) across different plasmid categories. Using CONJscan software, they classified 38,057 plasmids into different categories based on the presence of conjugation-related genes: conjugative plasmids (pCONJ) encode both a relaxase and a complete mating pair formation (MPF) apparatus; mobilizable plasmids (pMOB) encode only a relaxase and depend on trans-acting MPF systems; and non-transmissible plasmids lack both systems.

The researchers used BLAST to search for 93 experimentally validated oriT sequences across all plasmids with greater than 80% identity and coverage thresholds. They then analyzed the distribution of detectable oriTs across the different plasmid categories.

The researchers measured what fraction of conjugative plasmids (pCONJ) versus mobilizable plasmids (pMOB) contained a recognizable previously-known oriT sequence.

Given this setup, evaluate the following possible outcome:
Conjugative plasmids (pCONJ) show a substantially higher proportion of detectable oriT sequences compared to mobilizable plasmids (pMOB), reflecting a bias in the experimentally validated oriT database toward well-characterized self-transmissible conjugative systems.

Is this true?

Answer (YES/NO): YES